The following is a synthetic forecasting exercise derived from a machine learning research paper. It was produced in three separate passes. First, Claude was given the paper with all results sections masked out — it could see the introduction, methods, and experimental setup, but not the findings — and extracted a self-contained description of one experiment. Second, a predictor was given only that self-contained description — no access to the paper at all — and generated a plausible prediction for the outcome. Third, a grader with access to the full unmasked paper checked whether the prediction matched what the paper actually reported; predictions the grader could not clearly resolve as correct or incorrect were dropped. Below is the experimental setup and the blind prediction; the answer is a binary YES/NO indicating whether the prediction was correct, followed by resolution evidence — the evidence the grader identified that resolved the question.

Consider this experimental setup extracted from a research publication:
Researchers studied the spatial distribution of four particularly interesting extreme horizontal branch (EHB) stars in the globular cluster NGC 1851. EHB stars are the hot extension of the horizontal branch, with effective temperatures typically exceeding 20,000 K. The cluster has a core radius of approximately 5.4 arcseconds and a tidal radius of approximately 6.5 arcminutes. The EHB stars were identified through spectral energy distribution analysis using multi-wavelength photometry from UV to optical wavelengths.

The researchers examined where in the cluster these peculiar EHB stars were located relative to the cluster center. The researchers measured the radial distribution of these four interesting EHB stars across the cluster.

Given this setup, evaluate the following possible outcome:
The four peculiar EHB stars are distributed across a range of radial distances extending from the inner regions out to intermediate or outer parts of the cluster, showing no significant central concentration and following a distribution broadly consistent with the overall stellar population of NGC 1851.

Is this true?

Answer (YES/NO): YES